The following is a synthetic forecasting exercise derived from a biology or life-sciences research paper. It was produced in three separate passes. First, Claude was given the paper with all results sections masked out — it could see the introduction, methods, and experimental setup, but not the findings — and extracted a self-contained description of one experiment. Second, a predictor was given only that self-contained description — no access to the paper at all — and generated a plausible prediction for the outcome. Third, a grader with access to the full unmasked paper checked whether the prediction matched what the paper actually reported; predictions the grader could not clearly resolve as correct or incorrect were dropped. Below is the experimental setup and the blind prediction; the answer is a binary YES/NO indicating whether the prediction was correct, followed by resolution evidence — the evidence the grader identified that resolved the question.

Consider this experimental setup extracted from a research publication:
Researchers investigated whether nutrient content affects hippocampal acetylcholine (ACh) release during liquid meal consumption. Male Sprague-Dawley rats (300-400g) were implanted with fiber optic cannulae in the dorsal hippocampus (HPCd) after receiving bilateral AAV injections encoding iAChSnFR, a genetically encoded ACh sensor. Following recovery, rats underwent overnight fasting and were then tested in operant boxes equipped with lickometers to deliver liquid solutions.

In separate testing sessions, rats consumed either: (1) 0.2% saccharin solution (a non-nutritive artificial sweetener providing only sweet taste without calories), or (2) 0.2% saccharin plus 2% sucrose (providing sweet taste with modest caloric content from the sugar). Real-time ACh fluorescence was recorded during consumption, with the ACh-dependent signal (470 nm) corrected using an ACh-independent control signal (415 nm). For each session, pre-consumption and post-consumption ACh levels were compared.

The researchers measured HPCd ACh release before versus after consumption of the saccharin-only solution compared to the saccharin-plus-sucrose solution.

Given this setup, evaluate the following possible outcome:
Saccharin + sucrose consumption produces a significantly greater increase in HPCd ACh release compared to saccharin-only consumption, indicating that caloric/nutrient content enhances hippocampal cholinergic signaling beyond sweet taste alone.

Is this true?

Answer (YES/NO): NO